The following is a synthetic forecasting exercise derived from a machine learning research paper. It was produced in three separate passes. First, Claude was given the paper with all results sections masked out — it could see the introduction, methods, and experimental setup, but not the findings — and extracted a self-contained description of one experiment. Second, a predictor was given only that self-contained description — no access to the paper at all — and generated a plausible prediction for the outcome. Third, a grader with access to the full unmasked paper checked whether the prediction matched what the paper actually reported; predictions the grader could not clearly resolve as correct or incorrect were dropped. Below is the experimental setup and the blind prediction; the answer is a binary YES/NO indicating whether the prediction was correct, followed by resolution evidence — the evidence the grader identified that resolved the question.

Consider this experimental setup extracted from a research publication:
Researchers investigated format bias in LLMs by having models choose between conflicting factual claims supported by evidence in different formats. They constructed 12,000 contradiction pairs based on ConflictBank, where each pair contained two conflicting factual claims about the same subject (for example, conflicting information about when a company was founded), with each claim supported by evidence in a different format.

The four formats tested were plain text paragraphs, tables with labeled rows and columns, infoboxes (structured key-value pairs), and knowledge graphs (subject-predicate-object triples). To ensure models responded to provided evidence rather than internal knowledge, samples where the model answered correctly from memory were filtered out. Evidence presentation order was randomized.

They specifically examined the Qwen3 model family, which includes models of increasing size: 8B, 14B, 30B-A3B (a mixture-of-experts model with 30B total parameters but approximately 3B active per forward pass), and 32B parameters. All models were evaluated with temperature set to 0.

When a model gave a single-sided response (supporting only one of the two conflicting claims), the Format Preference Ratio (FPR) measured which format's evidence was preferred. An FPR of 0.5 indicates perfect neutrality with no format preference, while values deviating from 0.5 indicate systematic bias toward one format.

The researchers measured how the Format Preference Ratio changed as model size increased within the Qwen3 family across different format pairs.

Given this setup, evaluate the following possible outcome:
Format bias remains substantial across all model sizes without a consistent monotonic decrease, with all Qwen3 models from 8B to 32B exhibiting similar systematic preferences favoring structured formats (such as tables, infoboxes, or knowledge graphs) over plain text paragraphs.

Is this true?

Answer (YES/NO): NO